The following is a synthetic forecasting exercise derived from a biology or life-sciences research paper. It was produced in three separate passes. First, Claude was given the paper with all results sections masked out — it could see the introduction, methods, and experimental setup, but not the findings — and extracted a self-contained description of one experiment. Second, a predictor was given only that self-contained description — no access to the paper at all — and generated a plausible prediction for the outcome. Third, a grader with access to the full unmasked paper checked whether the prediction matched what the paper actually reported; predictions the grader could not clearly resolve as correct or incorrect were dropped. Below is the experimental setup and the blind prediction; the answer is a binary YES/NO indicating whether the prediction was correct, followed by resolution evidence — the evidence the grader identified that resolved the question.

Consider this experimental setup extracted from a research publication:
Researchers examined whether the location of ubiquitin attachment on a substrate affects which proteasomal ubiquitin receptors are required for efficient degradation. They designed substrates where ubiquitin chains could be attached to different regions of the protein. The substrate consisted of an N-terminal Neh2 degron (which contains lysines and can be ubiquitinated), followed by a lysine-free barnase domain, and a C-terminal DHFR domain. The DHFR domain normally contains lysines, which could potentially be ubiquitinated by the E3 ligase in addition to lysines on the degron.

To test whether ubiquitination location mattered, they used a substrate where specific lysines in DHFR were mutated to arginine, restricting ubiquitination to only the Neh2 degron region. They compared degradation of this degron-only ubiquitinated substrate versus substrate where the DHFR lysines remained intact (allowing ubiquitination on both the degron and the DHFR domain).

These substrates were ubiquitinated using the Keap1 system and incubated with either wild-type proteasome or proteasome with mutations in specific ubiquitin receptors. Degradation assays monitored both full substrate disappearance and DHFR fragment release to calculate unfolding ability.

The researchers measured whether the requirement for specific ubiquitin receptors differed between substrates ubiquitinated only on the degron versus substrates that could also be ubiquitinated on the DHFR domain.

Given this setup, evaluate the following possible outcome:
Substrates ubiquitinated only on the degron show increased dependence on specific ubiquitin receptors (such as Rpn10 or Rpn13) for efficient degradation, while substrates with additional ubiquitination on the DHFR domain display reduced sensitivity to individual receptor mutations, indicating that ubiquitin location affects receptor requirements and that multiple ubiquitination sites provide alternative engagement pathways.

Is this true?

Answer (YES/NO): NO